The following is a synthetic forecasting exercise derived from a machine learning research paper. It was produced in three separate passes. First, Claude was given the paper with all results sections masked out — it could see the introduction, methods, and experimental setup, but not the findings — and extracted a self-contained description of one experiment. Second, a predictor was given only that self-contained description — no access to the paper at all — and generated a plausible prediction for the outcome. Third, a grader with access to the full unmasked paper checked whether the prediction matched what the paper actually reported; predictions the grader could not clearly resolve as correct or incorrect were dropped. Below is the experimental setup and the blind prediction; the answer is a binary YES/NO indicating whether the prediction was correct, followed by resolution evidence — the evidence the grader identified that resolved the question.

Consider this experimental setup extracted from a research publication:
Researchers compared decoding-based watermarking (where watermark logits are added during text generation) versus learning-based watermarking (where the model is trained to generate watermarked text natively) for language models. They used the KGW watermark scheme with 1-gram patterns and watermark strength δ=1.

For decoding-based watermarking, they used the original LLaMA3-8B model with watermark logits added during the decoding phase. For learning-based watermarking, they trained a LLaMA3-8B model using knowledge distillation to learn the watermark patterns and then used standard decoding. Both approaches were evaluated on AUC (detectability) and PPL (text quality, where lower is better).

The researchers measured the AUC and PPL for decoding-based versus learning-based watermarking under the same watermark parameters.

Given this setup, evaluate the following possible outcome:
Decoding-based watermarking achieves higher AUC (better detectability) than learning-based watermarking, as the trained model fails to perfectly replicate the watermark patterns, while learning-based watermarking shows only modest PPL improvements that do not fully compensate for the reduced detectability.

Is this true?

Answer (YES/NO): YES